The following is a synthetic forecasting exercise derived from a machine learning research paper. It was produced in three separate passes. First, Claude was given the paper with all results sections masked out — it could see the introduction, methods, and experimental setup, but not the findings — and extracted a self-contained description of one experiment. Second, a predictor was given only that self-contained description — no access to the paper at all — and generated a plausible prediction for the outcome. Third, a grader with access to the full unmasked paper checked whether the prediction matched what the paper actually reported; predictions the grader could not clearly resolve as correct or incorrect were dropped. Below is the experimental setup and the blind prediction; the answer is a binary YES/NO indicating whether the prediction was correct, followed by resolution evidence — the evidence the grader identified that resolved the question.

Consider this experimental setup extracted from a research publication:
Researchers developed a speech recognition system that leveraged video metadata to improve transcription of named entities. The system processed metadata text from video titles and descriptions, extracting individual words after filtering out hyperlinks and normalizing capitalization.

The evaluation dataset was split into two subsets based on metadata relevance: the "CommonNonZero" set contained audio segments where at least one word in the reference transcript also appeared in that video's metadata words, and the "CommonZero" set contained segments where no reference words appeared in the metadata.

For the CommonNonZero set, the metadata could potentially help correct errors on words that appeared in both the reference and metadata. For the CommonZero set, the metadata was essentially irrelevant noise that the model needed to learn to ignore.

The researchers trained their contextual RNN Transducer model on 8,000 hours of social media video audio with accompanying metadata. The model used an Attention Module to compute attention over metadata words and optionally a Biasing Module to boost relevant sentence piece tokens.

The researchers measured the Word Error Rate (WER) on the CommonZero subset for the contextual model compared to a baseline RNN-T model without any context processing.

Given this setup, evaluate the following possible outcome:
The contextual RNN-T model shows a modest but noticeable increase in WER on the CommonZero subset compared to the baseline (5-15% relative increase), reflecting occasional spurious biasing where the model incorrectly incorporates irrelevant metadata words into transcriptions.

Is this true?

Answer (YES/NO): NO